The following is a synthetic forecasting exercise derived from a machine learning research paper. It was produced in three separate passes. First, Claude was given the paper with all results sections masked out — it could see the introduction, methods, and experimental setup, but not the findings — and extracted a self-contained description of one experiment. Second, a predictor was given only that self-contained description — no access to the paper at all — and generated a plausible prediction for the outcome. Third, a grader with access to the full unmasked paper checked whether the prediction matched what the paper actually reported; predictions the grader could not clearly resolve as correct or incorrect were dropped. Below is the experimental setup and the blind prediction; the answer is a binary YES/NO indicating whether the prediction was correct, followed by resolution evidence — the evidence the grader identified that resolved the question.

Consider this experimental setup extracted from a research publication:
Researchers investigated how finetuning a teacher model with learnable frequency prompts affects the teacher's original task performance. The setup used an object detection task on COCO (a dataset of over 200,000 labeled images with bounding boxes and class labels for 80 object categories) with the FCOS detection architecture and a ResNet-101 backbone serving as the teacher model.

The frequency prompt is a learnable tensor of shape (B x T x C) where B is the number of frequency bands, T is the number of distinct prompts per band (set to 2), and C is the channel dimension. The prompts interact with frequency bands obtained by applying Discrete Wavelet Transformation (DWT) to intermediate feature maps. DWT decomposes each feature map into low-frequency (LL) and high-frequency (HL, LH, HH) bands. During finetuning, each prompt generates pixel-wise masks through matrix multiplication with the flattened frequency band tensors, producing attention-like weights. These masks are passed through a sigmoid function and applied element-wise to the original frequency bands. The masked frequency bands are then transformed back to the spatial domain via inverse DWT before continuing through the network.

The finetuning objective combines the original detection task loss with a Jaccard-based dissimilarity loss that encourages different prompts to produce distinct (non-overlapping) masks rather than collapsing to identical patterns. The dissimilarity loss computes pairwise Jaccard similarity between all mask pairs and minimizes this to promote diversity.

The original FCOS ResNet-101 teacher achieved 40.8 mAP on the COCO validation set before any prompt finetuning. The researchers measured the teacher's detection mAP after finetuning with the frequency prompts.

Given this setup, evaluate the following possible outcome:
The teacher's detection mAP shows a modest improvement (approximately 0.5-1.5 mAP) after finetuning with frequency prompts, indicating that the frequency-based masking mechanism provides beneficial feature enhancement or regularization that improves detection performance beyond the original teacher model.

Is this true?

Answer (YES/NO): NO